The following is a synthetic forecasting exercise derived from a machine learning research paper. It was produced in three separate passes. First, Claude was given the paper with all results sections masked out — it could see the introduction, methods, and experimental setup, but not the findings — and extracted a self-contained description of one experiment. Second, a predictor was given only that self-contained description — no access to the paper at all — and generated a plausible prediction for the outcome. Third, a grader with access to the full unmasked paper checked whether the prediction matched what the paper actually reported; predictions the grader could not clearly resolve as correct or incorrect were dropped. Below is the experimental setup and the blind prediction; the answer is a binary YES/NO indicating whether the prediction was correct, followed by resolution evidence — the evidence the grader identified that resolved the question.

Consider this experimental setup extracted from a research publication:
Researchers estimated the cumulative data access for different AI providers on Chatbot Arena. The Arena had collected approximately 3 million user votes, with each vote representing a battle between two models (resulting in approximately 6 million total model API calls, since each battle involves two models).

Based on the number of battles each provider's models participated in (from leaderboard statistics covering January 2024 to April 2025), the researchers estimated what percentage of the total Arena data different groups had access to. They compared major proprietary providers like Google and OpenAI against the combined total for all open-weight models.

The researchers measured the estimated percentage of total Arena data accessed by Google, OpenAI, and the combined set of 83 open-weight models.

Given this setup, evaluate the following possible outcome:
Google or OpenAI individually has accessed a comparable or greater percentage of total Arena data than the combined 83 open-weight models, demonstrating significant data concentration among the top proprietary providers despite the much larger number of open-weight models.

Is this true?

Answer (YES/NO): NO